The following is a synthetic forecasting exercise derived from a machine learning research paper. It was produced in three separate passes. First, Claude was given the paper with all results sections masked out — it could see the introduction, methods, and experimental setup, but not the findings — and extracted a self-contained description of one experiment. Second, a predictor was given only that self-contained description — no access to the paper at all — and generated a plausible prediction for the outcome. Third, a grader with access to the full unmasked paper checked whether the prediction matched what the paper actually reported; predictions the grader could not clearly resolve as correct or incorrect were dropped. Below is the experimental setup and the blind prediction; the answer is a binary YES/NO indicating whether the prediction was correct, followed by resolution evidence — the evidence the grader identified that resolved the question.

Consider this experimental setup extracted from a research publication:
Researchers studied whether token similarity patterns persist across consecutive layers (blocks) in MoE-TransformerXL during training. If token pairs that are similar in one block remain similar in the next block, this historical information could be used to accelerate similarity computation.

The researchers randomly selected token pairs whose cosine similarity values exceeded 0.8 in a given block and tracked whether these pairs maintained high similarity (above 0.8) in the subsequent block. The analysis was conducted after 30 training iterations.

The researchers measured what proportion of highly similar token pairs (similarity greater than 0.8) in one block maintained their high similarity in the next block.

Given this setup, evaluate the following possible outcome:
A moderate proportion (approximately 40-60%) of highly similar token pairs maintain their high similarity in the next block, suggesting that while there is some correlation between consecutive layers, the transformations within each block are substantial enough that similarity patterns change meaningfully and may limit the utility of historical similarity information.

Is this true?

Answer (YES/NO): NO